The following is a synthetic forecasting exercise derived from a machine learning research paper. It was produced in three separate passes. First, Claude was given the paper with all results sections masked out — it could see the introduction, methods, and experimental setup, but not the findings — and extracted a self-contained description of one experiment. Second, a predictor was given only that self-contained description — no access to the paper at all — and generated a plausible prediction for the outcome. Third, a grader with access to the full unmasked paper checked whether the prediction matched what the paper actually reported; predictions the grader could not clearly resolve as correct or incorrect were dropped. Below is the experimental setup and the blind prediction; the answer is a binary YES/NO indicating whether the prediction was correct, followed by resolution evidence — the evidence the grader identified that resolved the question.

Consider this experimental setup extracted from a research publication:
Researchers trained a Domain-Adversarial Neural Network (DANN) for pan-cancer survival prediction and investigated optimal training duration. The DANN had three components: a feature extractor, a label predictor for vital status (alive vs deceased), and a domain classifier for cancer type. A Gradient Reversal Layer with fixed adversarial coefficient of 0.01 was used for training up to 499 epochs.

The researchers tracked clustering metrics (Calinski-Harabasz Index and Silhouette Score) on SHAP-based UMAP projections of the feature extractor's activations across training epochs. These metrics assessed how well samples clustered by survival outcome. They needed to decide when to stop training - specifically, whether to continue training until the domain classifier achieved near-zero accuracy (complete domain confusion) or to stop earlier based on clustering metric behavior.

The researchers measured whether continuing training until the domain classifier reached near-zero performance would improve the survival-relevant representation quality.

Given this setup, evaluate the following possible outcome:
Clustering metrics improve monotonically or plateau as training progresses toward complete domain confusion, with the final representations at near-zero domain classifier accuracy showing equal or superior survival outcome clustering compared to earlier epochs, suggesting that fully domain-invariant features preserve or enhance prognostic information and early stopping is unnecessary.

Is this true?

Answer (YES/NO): NO